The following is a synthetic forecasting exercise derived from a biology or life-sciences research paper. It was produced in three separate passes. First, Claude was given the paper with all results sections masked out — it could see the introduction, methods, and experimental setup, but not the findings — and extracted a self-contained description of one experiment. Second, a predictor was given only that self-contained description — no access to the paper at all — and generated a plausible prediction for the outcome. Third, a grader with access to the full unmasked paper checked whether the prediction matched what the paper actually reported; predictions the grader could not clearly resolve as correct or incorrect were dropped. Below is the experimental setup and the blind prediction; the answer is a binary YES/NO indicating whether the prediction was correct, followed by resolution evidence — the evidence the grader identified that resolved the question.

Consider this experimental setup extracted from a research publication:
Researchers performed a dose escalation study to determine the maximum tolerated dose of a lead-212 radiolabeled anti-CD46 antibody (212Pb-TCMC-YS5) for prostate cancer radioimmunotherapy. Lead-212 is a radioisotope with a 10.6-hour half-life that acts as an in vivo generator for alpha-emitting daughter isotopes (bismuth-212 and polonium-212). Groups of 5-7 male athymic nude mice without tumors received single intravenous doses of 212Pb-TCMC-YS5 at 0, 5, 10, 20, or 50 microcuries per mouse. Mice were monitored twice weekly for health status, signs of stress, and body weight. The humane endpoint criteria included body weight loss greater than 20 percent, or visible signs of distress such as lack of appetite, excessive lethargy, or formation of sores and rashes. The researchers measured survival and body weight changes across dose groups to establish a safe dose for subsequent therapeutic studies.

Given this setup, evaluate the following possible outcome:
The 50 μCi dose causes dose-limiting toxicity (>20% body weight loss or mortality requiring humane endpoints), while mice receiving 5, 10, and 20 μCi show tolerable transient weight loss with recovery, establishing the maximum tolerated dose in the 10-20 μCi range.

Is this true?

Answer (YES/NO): YES